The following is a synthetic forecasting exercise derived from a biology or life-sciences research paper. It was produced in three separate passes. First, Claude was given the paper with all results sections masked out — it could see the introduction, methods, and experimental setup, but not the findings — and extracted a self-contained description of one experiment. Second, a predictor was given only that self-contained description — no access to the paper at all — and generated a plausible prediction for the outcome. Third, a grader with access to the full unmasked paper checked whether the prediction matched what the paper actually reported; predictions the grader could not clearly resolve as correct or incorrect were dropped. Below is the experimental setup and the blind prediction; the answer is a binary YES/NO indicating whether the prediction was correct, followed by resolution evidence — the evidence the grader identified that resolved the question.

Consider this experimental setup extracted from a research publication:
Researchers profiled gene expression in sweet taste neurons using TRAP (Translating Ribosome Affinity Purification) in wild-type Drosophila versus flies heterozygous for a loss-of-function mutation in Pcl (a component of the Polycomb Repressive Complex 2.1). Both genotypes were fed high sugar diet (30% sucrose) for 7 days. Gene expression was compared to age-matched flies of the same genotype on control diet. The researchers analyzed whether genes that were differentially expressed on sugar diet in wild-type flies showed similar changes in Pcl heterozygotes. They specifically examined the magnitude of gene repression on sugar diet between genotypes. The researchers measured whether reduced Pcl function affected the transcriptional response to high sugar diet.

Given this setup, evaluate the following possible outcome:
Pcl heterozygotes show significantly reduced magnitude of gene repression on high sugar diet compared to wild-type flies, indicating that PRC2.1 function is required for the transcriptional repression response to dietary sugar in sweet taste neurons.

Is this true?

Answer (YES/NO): YES